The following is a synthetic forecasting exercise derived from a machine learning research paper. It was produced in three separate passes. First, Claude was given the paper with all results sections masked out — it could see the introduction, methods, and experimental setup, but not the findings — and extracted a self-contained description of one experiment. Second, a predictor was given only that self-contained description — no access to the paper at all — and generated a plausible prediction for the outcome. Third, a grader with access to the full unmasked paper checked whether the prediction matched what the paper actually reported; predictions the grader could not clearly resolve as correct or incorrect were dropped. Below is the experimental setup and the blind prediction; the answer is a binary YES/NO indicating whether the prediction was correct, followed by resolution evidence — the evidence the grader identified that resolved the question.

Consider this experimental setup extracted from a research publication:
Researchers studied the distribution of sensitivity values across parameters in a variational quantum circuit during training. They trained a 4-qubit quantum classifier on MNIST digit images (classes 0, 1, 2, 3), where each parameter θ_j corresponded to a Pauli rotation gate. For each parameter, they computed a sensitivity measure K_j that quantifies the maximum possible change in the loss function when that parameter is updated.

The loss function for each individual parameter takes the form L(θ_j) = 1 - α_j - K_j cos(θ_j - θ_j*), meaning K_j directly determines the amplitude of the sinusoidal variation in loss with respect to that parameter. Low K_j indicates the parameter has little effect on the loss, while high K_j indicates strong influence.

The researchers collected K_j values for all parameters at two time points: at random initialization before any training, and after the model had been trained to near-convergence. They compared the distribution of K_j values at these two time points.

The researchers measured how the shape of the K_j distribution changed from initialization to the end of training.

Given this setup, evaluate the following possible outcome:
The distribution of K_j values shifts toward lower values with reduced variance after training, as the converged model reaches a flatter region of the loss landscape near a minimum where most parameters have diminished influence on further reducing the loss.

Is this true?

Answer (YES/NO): NO